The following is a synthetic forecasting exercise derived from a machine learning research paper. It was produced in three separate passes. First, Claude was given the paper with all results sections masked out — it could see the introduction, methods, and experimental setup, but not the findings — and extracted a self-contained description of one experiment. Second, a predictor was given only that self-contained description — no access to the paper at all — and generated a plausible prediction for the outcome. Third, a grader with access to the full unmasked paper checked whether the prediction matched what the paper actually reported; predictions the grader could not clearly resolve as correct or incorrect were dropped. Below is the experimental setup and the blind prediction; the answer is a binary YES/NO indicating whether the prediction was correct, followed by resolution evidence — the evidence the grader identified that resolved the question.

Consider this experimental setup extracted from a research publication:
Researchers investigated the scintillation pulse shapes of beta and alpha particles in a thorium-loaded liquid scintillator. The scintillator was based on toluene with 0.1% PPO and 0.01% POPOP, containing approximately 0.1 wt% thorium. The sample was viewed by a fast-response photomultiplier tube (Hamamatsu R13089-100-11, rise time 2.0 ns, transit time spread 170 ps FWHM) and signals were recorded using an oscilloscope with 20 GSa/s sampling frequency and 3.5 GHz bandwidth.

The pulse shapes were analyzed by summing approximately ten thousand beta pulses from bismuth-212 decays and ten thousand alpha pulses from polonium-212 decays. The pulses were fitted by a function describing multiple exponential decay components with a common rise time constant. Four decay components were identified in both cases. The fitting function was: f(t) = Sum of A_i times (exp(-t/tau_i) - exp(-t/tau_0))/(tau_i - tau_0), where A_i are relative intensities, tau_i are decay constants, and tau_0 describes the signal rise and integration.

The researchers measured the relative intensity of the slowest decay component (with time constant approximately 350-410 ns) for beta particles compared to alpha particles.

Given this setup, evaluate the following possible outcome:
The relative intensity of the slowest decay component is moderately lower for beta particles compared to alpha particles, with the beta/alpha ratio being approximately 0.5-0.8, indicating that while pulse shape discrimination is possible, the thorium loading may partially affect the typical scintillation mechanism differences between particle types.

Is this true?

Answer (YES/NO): NO